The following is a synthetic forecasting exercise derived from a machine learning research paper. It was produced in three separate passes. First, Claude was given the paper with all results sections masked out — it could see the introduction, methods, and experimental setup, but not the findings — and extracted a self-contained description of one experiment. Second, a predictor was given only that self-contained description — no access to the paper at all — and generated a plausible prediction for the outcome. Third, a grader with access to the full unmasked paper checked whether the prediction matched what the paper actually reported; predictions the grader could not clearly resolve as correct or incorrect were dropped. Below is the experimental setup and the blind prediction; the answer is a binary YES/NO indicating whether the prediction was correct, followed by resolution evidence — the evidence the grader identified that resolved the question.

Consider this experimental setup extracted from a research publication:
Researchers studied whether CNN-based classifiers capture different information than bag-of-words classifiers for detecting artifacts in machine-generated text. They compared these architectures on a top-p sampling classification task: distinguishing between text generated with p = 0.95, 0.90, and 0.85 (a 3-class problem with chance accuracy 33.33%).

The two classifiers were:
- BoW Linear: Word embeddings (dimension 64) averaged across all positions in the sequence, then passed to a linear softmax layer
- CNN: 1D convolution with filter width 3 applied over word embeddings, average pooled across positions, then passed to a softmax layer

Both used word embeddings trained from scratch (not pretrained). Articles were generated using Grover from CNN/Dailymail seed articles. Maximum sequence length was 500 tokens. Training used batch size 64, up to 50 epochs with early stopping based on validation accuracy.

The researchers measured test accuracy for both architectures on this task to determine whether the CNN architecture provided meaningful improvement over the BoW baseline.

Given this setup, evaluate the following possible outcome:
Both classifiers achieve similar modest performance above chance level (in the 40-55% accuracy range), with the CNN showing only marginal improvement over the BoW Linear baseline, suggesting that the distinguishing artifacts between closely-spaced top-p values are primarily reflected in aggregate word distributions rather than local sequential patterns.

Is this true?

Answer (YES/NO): NO